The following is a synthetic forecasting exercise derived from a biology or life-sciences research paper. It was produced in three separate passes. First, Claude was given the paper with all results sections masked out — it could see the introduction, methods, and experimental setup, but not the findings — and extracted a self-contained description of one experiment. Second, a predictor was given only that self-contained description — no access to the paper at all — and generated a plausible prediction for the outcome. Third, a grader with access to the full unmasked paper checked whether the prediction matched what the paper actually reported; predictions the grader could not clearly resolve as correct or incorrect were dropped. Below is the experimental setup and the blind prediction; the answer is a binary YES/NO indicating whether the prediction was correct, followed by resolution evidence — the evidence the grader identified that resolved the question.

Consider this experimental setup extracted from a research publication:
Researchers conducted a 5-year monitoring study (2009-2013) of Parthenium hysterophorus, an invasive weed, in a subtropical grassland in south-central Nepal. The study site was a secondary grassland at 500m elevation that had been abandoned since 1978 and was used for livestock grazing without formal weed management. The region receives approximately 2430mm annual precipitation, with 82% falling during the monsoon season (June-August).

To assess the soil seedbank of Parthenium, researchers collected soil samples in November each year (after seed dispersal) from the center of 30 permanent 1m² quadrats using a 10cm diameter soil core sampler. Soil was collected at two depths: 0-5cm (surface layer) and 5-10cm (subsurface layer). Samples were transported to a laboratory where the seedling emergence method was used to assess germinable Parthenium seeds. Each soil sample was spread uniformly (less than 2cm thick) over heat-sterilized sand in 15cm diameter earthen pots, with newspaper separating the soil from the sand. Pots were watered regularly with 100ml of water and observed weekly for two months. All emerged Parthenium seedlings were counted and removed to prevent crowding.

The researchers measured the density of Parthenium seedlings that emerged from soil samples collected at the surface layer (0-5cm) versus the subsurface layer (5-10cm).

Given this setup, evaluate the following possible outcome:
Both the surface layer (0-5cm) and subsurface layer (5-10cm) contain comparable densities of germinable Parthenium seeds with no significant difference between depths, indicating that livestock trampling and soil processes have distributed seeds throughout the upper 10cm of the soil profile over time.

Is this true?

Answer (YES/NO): NO